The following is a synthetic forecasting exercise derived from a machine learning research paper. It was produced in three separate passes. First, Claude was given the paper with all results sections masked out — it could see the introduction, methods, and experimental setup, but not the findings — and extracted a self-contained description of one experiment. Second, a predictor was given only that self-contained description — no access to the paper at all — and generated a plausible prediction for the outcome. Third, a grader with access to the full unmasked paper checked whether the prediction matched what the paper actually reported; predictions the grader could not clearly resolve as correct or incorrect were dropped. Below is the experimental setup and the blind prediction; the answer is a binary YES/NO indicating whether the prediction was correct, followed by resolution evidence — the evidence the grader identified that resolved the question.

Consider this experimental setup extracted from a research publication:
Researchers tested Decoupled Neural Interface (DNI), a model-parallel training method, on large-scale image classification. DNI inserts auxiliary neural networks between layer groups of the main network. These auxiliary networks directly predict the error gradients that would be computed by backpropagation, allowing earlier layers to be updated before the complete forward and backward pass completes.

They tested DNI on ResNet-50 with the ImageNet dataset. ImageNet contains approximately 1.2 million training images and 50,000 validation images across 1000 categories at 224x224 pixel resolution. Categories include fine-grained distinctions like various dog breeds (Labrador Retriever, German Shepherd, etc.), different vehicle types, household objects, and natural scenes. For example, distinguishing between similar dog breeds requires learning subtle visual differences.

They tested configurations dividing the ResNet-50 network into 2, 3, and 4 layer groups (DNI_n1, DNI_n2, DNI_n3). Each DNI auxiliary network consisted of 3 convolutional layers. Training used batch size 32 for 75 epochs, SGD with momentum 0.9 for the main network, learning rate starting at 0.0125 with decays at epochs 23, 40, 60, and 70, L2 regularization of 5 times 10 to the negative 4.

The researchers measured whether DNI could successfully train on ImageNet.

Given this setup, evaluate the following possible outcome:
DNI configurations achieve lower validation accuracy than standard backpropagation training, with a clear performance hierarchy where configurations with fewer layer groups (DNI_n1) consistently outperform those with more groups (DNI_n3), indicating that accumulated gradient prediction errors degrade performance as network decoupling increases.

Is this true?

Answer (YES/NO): NO